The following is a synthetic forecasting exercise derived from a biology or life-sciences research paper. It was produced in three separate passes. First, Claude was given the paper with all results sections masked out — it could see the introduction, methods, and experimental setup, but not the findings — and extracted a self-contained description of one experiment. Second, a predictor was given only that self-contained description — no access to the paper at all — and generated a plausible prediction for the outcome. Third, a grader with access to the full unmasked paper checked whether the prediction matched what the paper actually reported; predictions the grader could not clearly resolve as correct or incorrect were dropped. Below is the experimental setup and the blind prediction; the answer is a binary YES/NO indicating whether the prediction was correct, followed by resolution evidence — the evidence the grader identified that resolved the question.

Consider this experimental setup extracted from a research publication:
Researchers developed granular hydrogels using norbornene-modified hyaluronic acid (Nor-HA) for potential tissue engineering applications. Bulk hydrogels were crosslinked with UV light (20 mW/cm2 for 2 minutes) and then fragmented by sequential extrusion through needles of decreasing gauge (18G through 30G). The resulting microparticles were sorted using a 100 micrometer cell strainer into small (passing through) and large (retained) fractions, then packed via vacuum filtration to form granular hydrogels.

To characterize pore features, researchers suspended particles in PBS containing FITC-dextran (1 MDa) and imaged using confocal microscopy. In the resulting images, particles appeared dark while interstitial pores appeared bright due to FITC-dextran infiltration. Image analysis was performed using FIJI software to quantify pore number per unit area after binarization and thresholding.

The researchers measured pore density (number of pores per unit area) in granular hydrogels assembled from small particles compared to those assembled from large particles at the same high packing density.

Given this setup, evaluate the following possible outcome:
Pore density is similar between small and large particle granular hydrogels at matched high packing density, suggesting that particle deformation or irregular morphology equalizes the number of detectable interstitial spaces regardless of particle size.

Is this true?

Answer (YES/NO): NO